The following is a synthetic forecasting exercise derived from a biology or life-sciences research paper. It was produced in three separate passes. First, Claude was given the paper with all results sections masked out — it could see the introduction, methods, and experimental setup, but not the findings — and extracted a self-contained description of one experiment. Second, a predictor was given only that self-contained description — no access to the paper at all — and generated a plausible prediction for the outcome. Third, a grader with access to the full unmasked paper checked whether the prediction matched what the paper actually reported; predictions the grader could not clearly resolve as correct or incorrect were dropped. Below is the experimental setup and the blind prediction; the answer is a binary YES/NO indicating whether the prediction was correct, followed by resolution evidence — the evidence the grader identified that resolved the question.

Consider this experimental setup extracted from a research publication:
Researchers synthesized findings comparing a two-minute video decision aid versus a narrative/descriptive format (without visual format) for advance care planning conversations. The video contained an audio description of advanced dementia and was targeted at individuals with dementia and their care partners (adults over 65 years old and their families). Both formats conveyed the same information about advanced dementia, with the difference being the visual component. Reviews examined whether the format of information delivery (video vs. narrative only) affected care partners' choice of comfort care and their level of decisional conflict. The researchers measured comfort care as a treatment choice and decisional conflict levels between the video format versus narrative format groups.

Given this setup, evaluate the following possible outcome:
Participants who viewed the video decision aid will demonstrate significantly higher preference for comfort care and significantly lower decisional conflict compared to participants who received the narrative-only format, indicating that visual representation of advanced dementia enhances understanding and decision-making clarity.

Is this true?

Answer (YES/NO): YES